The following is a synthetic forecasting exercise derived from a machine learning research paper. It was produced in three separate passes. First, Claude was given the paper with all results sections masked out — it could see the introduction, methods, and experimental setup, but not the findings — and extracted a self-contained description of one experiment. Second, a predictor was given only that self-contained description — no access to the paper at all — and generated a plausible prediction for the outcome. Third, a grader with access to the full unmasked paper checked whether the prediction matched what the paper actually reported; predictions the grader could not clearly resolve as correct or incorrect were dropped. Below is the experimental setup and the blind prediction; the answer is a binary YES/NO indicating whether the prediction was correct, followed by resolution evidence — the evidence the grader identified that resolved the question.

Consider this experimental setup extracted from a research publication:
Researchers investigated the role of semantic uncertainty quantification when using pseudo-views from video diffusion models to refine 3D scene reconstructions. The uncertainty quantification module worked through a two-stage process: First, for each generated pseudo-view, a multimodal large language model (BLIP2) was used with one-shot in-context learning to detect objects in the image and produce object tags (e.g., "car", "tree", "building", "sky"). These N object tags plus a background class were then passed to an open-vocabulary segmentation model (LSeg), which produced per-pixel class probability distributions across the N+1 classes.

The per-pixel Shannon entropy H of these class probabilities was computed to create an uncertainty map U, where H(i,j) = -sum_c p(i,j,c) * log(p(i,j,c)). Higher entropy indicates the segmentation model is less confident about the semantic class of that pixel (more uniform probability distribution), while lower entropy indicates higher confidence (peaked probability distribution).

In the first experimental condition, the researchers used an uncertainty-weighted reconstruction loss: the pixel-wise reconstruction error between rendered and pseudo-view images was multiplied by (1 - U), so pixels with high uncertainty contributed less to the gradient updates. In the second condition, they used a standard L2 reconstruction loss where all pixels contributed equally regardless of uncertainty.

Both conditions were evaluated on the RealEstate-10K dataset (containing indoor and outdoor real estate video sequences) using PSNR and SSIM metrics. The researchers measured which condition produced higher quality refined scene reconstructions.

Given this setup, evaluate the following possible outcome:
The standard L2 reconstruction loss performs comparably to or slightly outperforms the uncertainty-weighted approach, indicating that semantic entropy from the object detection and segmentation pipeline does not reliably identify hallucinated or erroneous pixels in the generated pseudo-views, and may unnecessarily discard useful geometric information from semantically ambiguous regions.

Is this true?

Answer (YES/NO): NO